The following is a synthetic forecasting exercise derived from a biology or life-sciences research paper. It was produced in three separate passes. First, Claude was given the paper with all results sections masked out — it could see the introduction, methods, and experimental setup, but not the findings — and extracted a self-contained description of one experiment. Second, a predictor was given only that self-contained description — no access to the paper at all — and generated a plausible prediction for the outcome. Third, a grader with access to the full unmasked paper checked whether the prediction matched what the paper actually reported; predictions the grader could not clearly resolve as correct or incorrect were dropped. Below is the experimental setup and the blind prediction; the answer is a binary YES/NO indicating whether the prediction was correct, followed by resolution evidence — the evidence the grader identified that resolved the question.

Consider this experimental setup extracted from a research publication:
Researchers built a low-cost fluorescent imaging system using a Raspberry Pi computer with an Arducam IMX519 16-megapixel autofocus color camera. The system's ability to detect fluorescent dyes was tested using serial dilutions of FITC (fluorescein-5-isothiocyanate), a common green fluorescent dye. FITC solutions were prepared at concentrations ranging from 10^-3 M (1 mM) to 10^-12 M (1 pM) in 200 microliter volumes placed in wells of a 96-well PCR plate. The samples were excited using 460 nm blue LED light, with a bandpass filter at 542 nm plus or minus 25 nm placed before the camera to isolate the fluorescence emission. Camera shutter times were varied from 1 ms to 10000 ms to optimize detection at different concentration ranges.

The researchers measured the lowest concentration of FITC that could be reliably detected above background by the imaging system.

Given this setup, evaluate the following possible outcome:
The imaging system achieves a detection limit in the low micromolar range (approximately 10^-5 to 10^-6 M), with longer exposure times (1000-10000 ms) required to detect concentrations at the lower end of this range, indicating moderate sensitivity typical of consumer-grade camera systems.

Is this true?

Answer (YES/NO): NO